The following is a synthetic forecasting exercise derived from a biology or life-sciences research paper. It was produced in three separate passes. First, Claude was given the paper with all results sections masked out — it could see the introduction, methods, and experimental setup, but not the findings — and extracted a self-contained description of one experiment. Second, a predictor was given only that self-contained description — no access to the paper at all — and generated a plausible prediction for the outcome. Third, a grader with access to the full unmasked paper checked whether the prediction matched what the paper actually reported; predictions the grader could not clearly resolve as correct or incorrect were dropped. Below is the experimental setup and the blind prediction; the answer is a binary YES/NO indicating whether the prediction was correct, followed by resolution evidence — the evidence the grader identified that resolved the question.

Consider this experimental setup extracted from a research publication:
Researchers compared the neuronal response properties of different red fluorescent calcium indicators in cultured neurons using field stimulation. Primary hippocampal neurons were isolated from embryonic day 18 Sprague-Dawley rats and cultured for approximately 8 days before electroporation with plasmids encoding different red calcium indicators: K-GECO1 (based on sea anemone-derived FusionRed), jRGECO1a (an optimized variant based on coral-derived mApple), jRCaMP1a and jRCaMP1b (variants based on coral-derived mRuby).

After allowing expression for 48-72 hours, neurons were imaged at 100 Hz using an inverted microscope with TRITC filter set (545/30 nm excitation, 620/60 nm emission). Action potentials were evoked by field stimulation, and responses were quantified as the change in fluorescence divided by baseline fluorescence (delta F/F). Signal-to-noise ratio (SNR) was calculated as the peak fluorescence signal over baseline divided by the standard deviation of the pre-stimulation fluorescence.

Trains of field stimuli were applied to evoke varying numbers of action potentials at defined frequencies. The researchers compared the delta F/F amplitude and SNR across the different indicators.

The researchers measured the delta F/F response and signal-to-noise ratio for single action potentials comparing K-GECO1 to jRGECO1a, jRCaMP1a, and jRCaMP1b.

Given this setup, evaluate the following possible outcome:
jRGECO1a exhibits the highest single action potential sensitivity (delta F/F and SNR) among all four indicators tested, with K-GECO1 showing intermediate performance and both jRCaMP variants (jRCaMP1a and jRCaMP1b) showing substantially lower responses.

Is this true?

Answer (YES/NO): NO